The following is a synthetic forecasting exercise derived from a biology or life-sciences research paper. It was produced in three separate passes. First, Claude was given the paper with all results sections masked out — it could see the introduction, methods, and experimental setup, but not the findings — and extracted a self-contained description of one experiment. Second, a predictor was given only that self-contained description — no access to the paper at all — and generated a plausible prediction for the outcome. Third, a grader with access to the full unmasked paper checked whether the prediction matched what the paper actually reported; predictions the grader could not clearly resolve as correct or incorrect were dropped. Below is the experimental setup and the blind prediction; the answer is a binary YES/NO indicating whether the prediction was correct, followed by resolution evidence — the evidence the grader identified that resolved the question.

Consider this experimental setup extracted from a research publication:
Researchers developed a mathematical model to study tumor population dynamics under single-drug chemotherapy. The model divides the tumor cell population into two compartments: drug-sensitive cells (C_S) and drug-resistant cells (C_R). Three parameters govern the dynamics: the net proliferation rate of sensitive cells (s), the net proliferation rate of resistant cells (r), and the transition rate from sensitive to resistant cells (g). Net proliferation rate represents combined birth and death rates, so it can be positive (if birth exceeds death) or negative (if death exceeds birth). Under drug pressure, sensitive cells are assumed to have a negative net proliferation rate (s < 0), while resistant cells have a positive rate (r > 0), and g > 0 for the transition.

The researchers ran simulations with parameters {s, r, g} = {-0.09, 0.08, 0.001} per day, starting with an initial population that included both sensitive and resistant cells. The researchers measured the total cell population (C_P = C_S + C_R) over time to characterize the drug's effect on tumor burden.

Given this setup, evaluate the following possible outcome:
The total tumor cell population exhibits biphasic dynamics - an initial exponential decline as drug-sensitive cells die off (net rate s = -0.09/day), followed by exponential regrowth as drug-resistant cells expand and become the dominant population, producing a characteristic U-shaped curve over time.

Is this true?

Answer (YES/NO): YES